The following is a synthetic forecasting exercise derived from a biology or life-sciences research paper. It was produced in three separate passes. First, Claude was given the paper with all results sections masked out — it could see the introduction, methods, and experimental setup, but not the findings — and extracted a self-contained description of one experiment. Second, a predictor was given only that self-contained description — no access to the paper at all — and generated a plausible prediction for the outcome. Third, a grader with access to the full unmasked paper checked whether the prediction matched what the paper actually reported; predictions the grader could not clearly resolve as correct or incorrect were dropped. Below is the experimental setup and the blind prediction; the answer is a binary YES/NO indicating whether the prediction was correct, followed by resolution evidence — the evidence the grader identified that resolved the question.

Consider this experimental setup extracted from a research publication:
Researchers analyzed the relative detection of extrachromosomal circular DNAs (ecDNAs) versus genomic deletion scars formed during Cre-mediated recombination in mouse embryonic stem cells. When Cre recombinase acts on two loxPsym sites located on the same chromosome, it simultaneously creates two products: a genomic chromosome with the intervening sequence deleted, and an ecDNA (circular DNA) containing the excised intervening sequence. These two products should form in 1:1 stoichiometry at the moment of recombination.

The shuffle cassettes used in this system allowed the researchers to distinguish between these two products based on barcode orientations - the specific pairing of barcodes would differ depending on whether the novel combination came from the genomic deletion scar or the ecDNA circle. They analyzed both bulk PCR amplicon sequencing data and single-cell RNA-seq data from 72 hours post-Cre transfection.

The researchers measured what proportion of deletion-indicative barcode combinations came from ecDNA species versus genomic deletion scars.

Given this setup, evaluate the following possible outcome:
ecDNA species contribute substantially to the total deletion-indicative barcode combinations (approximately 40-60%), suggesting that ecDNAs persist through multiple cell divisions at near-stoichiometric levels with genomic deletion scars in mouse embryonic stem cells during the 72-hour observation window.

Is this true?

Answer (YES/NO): NO